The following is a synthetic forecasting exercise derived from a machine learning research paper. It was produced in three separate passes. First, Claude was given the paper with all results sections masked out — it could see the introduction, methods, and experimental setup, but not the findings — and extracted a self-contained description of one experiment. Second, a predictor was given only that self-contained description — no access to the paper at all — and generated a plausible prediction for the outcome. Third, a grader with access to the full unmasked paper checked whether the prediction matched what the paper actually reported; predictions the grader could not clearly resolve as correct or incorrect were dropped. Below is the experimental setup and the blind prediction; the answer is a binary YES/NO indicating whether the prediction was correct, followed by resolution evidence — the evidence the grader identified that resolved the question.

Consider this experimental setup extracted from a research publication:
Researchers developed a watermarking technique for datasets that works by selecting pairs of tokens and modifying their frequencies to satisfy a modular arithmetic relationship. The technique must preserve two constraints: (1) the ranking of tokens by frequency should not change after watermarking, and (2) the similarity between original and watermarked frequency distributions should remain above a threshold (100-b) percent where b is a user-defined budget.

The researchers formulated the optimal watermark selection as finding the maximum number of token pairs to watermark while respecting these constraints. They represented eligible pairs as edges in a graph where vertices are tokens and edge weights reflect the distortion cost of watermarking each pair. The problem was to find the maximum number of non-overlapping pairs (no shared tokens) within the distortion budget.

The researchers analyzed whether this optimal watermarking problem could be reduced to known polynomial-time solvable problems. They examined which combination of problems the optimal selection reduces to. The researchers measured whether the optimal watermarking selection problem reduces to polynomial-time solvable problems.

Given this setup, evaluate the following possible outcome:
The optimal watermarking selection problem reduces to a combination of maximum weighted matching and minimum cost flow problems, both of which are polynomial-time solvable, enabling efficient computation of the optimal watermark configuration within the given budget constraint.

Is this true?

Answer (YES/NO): NO